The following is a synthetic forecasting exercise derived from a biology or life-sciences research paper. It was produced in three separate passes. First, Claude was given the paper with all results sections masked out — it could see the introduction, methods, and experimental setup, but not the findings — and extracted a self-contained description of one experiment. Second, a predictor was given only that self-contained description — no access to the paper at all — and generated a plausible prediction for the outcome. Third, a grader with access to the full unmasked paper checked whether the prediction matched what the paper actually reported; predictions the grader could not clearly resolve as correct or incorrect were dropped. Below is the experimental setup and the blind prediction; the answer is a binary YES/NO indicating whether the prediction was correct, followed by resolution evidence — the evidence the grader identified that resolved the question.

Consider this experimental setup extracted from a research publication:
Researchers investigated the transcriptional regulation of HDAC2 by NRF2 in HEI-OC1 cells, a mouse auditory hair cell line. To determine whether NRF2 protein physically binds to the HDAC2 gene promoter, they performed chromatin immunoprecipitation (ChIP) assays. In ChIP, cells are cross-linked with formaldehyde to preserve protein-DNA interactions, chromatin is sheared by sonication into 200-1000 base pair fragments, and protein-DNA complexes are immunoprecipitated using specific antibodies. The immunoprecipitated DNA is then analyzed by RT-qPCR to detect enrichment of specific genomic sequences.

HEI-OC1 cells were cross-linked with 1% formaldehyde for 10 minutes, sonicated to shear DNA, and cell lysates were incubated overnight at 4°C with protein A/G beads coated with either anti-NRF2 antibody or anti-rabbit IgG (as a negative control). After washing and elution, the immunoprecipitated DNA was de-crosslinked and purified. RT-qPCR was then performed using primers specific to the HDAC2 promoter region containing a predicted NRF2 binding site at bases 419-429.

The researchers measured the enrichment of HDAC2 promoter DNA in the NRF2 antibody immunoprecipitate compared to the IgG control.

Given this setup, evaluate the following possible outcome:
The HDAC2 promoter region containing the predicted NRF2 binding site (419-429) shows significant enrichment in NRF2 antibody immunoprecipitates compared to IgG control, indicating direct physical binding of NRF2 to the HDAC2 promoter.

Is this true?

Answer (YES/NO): YES